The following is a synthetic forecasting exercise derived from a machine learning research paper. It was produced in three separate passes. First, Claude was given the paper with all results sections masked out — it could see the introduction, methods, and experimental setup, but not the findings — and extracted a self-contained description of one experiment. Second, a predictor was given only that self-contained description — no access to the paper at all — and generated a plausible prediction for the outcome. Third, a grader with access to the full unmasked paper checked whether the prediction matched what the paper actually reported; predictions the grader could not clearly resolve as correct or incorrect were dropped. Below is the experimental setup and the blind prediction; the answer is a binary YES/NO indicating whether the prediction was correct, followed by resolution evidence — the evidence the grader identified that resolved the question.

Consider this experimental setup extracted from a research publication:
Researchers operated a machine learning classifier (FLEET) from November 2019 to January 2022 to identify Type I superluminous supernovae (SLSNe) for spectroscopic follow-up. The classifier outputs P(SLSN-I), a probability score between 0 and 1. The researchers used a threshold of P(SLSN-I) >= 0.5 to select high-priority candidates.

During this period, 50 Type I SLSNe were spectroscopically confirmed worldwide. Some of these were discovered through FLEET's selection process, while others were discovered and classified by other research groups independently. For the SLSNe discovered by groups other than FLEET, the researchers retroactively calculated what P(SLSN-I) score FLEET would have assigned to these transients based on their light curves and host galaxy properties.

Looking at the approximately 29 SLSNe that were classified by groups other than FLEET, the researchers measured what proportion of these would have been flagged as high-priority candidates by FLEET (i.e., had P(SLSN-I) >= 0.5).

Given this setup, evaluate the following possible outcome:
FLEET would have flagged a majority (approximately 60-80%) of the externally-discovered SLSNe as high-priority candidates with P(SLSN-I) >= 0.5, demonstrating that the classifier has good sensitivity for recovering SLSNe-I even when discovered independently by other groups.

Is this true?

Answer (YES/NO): NO